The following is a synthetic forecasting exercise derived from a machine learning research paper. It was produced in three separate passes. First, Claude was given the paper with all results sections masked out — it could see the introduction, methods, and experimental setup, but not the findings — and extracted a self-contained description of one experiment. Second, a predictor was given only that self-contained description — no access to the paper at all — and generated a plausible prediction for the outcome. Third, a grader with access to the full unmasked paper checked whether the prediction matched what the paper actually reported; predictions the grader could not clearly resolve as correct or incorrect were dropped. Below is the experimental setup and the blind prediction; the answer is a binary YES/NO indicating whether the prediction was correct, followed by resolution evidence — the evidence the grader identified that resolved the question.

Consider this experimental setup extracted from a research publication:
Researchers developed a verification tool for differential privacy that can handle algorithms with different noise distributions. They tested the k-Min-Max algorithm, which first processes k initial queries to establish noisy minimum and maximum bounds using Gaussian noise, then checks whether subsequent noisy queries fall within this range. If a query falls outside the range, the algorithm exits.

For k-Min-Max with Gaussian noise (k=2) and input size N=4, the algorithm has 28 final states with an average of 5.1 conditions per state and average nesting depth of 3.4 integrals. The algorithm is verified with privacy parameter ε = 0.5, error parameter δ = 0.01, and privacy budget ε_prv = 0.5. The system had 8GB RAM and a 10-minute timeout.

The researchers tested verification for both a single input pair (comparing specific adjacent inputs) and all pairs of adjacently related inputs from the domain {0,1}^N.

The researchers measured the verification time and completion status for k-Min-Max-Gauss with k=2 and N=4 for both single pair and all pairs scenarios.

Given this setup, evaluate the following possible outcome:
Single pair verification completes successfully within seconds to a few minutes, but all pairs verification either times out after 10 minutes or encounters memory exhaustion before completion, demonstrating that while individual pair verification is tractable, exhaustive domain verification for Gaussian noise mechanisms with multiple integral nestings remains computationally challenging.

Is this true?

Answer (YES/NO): NO